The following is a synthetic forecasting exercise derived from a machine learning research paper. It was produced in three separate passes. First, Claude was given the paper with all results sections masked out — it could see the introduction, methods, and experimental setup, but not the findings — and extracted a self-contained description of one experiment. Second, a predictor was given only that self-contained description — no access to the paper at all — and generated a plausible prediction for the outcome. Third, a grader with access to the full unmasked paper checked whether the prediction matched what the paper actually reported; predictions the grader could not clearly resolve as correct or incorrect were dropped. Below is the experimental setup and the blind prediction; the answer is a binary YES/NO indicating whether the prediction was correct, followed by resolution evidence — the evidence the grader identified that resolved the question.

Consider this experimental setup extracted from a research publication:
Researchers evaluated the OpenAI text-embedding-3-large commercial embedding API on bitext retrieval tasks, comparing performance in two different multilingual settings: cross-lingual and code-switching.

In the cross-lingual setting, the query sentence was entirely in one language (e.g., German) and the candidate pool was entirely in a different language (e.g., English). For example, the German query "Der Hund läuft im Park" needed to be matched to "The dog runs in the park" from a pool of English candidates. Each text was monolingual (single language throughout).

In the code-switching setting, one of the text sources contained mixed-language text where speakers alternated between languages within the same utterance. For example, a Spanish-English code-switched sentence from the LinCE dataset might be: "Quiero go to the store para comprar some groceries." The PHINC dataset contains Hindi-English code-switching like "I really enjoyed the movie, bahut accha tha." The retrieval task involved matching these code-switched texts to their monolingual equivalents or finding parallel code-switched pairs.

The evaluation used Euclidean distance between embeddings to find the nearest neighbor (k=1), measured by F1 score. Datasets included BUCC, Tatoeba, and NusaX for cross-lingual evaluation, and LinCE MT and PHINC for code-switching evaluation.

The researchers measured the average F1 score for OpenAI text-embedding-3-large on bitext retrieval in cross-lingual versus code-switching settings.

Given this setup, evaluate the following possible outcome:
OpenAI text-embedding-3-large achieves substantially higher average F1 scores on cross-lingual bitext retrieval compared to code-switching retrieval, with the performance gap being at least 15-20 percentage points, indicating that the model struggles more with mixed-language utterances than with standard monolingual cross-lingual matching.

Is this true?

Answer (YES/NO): NO